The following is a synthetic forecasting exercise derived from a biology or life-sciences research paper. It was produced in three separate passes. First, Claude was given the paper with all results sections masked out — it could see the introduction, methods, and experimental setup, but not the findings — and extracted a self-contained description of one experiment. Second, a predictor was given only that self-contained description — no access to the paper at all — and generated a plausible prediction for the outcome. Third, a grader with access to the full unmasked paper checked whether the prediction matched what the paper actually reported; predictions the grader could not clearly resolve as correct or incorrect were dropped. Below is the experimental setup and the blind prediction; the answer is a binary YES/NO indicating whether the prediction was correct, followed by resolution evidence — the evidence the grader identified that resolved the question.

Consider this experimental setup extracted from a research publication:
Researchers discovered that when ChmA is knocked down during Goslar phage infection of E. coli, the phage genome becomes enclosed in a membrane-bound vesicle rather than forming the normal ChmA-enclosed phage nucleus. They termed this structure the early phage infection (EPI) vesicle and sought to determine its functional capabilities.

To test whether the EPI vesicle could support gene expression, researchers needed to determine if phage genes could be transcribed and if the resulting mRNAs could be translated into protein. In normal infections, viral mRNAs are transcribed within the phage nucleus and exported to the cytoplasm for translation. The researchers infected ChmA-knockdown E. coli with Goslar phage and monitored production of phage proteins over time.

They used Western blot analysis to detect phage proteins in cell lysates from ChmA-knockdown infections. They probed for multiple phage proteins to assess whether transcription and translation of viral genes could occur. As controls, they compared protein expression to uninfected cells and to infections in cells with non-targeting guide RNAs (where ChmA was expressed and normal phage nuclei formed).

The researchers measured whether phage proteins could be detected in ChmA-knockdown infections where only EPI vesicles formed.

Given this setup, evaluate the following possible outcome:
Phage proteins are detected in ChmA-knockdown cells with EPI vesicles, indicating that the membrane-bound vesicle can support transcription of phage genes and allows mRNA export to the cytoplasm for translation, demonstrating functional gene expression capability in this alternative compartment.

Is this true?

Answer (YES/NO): YES